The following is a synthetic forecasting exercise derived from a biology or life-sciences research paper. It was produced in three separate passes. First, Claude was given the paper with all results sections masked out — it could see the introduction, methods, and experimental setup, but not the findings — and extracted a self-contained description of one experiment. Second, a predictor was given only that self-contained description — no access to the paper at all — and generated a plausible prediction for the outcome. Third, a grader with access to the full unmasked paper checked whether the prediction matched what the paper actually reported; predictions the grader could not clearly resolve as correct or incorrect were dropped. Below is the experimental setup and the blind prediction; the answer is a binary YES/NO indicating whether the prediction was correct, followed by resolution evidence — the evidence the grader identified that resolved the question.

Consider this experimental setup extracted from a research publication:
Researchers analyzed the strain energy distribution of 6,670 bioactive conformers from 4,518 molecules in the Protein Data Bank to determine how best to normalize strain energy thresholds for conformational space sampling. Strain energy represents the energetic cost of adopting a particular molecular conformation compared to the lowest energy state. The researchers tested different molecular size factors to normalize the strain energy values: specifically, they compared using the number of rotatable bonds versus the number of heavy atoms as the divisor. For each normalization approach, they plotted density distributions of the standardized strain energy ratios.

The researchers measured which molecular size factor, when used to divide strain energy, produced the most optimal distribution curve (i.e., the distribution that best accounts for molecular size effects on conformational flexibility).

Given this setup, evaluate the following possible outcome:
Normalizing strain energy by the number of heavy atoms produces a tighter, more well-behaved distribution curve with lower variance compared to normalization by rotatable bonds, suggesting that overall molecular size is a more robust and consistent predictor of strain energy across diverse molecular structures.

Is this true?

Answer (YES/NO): NO